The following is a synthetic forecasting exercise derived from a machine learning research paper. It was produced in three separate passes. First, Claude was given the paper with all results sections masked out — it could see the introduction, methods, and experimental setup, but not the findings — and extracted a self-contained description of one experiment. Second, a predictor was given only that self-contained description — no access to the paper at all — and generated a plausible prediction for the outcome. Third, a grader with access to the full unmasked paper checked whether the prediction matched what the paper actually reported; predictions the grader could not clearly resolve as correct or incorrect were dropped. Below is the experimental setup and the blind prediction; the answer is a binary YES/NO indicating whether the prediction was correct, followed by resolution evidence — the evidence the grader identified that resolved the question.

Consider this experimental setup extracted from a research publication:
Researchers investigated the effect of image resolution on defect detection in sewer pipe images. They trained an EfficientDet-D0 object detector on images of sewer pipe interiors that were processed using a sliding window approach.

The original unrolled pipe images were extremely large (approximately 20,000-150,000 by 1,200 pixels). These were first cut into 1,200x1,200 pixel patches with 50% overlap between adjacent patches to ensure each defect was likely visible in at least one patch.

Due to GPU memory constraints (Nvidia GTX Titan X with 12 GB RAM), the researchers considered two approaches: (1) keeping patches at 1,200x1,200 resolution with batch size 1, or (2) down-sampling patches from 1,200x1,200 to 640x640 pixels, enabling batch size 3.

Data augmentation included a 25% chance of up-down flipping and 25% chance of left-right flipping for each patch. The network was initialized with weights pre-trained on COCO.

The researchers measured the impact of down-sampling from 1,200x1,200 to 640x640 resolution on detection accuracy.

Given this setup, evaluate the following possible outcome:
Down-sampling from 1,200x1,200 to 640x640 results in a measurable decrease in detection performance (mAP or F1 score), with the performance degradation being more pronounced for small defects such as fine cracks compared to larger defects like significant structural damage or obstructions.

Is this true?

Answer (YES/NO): NO